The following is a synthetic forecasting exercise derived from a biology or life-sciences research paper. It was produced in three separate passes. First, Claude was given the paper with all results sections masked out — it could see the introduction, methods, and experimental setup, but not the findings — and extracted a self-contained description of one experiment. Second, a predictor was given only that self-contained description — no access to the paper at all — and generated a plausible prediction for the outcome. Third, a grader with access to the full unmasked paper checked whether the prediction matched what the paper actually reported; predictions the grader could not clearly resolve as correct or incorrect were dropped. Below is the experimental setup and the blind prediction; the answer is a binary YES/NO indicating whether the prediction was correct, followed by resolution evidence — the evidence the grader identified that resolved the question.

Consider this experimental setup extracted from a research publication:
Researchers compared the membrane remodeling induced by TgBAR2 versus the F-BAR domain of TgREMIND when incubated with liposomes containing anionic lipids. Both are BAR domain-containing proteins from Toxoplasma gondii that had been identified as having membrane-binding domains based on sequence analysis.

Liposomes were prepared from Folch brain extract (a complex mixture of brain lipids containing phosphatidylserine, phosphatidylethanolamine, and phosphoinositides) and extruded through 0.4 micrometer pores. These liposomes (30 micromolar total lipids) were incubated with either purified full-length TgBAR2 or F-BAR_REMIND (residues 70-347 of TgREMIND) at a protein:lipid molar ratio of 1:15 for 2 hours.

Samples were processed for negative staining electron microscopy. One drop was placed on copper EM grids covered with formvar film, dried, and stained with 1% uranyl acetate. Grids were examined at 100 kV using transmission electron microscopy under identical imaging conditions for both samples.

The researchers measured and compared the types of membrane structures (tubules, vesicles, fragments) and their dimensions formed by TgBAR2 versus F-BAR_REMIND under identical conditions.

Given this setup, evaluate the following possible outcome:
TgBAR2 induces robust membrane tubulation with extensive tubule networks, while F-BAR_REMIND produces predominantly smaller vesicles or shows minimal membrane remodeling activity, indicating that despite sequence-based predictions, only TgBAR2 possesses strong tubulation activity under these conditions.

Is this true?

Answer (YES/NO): NO